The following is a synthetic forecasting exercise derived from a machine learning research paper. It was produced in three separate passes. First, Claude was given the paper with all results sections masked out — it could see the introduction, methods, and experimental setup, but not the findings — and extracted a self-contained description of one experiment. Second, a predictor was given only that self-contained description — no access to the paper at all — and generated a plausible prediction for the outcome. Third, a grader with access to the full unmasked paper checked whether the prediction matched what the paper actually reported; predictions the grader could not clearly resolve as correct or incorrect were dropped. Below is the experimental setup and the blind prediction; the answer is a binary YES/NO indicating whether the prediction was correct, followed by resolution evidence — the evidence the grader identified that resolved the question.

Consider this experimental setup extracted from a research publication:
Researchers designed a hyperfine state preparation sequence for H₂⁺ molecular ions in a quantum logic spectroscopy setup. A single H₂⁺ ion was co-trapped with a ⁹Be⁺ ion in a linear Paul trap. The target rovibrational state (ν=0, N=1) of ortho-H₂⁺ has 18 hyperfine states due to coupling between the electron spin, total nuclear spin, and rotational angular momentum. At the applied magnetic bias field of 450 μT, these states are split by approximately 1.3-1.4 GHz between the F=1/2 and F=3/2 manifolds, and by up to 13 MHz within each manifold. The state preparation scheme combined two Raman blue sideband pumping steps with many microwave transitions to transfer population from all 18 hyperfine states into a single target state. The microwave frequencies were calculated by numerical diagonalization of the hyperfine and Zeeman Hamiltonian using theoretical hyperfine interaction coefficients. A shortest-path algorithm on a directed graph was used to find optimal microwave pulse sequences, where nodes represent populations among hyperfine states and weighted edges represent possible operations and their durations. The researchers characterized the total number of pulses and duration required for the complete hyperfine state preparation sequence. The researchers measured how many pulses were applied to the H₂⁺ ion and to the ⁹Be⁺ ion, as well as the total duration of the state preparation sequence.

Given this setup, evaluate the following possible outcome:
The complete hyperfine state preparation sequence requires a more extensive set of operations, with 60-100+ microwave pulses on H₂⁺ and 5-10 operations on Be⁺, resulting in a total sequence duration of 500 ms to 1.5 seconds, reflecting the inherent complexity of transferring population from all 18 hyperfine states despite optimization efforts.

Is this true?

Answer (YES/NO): NO